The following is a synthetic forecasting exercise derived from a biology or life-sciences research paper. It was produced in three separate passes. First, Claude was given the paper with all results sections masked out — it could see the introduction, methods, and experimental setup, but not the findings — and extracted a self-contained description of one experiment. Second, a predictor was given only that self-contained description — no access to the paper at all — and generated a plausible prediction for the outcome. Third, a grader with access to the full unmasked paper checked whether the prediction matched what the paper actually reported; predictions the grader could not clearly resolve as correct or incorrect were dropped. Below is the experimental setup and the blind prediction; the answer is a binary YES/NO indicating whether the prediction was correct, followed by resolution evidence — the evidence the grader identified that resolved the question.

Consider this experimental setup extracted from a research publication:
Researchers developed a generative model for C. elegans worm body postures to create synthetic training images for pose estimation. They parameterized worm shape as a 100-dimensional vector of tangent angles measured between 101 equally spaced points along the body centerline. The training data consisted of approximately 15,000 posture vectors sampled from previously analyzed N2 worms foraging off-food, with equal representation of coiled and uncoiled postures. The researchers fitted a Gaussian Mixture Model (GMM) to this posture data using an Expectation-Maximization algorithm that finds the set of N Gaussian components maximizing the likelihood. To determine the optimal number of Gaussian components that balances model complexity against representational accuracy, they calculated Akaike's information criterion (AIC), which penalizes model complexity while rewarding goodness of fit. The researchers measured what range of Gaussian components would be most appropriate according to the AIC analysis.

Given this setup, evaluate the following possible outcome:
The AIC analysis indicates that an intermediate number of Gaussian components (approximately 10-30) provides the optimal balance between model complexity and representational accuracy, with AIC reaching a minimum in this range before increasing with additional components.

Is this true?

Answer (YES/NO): NO